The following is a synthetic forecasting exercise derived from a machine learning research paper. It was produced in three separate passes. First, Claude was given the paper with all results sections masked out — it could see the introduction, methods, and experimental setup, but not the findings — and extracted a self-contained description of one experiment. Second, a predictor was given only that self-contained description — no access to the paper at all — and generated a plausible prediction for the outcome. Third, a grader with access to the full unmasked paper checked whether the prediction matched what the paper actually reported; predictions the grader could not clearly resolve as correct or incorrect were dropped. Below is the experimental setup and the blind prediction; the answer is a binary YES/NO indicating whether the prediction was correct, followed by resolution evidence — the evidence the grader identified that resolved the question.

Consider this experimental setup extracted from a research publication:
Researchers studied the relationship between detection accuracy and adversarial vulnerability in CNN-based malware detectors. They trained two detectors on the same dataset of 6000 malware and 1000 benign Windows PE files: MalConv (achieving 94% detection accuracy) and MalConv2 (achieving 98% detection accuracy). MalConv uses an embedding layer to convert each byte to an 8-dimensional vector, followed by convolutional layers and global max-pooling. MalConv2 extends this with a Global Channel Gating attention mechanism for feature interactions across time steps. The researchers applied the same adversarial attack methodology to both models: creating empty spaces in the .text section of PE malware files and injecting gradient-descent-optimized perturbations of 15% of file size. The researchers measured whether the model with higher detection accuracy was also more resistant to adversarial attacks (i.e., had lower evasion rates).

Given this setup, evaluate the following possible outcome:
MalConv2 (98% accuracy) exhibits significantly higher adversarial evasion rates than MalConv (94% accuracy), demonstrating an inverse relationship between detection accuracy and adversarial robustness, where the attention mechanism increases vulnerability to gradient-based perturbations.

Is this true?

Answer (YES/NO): YES